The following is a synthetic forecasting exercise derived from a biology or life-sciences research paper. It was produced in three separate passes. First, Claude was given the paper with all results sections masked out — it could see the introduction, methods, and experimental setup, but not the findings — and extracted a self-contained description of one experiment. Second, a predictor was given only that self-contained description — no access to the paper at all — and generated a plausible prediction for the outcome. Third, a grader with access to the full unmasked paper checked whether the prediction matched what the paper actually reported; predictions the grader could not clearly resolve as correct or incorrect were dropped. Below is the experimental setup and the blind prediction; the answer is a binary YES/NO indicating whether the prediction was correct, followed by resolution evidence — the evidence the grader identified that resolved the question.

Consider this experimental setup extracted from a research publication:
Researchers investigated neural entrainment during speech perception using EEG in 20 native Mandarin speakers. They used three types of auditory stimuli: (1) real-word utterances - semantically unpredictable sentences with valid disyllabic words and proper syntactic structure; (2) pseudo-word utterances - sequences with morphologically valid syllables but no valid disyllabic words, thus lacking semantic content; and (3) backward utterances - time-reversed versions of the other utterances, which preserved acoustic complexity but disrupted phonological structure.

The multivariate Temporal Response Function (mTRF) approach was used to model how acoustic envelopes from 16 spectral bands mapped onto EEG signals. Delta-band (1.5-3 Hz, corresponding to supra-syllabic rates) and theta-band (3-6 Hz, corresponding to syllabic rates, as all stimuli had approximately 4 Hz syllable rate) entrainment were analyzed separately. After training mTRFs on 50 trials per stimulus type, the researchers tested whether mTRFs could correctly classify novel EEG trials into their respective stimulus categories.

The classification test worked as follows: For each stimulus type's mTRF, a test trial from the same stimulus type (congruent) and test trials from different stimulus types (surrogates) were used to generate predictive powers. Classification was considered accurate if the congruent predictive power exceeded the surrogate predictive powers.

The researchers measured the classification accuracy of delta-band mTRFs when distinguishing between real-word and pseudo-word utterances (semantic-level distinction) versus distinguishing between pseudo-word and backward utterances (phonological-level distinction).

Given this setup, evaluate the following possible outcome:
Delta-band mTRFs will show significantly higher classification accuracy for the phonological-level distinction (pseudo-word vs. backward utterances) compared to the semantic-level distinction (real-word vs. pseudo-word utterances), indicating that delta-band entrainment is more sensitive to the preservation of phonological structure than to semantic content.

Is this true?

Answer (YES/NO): NO